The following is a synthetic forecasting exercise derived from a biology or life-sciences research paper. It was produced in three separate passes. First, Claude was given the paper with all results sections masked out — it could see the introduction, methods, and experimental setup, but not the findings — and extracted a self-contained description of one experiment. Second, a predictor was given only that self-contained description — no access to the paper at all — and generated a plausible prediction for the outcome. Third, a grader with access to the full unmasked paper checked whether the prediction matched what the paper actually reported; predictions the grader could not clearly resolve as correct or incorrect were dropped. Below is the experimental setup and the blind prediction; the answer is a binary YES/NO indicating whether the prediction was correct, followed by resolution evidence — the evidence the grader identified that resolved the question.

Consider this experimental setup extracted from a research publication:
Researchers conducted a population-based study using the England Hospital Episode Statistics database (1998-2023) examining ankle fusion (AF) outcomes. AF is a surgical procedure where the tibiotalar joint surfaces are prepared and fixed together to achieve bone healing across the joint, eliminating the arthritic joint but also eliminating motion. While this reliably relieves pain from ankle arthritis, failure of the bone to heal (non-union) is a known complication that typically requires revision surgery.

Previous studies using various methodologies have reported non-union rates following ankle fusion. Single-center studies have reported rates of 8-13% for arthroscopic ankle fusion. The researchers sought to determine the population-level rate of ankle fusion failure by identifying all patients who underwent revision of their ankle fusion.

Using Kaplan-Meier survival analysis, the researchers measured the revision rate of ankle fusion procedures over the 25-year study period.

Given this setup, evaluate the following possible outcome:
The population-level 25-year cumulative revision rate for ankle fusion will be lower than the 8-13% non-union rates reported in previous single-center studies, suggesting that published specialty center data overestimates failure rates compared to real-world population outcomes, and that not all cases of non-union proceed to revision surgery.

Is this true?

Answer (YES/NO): YES